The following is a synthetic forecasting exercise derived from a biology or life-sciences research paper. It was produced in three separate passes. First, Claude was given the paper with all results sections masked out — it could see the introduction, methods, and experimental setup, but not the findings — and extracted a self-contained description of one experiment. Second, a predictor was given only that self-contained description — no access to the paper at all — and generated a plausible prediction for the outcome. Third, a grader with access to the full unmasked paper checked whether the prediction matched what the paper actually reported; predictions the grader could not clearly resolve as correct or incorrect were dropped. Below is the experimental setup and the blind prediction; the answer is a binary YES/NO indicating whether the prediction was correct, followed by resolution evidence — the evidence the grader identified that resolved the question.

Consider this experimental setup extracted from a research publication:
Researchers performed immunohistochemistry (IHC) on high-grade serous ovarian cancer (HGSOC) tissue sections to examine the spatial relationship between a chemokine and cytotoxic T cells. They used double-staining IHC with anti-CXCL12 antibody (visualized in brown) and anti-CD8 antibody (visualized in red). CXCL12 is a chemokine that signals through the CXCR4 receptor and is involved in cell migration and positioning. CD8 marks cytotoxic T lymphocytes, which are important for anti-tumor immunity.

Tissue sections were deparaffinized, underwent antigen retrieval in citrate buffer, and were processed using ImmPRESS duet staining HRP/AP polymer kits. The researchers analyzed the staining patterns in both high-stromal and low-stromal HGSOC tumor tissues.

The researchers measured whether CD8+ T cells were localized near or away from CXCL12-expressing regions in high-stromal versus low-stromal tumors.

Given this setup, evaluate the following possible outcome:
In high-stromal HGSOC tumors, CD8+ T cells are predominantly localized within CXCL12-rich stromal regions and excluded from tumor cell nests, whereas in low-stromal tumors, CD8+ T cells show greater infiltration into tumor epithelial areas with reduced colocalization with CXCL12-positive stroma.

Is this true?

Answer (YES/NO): YES